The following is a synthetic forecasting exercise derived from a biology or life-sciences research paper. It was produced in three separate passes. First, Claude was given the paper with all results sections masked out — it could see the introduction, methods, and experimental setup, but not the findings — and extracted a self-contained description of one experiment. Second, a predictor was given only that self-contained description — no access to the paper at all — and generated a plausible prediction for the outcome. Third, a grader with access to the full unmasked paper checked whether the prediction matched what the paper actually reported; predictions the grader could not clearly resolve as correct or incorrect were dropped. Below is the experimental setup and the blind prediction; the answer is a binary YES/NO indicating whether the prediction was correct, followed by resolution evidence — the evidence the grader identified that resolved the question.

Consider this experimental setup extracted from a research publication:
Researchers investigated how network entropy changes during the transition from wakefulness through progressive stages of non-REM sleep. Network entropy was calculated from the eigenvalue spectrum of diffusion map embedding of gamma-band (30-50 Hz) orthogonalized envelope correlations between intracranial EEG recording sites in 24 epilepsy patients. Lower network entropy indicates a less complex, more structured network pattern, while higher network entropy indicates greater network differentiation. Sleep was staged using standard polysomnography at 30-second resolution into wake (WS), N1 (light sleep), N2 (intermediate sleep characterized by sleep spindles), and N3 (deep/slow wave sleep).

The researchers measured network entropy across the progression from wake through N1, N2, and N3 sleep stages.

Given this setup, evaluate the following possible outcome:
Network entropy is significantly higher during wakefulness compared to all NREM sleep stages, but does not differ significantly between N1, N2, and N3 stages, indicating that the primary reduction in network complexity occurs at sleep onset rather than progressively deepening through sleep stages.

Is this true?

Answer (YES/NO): NO